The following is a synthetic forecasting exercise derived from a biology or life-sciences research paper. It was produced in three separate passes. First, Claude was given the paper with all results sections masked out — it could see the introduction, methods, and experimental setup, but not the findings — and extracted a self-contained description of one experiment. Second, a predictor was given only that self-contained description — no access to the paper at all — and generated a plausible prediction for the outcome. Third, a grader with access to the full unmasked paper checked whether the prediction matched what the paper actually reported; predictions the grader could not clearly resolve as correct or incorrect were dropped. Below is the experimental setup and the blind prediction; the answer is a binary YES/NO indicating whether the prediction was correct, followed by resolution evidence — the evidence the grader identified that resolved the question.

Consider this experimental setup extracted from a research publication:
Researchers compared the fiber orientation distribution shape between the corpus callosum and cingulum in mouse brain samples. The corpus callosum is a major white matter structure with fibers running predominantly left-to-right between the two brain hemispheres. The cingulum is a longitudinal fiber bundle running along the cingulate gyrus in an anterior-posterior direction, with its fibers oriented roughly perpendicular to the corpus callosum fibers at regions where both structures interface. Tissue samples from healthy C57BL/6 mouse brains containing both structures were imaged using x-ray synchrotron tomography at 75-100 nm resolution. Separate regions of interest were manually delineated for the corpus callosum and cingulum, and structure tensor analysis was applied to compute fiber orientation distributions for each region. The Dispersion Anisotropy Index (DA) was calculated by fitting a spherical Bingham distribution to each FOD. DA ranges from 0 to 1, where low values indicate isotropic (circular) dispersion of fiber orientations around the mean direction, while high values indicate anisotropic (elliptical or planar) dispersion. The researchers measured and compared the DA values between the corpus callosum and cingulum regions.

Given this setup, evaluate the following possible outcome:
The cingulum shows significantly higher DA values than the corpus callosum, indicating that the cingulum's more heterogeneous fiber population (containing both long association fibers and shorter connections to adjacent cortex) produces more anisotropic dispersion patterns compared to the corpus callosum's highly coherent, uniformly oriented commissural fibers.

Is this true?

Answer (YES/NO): NO